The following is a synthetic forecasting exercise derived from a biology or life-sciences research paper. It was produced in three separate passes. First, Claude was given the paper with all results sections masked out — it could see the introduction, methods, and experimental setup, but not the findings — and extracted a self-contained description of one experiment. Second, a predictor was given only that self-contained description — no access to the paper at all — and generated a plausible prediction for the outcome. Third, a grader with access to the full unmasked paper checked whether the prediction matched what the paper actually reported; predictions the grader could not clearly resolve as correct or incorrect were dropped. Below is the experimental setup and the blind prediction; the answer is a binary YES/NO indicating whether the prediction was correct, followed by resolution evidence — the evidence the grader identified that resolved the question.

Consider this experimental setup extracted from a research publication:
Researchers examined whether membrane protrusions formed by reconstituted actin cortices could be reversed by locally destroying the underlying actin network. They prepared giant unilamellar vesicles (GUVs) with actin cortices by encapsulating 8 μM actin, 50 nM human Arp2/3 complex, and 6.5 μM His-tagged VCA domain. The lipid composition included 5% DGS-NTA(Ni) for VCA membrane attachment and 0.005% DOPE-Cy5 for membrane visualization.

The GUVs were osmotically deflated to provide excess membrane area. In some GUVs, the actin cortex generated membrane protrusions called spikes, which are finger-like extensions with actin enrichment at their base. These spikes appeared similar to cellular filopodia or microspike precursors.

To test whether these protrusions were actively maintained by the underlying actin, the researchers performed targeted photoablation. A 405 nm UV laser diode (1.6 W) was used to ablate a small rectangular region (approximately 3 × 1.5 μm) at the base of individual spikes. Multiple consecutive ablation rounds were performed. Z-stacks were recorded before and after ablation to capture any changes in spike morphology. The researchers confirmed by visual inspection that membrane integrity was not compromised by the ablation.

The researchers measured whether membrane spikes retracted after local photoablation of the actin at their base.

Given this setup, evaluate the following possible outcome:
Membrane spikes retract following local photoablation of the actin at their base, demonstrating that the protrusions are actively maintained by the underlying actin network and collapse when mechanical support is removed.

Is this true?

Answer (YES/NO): YES